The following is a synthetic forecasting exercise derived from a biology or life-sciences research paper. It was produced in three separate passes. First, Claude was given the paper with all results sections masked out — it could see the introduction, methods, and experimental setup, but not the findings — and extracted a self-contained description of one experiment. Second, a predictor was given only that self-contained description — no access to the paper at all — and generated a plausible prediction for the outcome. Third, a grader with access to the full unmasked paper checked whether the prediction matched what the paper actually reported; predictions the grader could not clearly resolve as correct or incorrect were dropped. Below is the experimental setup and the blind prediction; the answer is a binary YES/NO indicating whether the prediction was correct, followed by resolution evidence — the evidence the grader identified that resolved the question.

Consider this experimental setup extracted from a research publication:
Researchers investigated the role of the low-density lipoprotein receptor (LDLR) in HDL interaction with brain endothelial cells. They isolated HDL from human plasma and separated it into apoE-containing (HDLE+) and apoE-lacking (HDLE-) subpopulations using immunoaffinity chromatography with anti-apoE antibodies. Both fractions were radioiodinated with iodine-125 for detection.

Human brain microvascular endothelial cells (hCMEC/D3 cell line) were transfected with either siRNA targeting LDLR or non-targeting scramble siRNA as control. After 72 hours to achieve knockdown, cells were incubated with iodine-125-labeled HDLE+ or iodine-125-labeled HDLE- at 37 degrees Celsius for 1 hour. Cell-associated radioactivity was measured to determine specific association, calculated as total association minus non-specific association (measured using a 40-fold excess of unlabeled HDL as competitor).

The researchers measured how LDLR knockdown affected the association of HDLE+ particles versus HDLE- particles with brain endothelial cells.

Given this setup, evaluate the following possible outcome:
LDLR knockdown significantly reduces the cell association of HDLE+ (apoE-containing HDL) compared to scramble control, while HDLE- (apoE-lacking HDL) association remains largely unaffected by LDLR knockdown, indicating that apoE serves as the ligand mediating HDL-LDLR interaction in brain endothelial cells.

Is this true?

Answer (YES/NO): YES